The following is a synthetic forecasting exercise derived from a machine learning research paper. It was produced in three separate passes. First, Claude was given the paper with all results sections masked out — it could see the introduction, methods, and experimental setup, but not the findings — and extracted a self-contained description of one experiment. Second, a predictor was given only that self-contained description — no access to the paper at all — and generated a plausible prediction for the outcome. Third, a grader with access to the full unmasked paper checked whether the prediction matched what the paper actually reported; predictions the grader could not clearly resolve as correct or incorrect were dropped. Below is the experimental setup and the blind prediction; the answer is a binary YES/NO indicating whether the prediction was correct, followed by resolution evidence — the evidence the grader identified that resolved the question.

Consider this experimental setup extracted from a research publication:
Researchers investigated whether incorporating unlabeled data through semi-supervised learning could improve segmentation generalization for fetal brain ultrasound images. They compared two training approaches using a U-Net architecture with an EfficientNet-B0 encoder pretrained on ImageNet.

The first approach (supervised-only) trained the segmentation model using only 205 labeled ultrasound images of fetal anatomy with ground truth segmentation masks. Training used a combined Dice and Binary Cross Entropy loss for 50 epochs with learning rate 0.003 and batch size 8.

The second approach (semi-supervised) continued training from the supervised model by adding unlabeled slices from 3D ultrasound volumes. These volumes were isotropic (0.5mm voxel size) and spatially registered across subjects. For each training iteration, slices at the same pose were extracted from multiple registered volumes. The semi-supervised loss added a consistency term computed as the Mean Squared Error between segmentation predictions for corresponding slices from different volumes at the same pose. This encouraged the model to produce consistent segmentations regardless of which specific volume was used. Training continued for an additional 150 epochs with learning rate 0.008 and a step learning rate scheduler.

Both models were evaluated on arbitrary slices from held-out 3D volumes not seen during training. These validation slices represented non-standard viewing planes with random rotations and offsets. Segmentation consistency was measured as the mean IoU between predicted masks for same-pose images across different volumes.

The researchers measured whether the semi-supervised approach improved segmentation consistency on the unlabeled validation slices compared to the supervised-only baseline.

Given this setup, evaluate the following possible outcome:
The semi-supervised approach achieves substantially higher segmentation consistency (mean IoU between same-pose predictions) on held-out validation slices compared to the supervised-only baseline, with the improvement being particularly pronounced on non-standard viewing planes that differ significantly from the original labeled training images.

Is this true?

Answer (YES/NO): YES